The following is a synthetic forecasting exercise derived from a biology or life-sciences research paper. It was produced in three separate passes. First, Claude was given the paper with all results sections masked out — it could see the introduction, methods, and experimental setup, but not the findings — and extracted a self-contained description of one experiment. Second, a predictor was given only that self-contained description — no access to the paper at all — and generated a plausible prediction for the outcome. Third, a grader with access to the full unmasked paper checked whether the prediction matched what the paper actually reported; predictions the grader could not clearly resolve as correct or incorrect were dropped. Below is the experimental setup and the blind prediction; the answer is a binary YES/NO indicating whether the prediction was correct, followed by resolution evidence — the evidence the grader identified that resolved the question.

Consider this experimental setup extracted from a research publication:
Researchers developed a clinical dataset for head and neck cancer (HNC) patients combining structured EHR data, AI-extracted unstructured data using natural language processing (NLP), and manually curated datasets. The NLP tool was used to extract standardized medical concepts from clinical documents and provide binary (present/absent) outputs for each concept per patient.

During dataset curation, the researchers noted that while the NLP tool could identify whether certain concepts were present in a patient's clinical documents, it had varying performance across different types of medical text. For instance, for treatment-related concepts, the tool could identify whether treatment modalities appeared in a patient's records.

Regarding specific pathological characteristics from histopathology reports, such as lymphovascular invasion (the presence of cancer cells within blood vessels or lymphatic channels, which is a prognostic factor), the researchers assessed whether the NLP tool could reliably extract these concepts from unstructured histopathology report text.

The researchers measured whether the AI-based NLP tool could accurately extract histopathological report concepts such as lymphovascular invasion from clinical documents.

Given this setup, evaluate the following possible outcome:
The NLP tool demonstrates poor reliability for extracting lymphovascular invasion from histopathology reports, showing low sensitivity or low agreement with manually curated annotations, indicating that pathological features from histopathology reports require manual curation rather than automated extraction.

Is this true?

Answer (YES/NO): YES